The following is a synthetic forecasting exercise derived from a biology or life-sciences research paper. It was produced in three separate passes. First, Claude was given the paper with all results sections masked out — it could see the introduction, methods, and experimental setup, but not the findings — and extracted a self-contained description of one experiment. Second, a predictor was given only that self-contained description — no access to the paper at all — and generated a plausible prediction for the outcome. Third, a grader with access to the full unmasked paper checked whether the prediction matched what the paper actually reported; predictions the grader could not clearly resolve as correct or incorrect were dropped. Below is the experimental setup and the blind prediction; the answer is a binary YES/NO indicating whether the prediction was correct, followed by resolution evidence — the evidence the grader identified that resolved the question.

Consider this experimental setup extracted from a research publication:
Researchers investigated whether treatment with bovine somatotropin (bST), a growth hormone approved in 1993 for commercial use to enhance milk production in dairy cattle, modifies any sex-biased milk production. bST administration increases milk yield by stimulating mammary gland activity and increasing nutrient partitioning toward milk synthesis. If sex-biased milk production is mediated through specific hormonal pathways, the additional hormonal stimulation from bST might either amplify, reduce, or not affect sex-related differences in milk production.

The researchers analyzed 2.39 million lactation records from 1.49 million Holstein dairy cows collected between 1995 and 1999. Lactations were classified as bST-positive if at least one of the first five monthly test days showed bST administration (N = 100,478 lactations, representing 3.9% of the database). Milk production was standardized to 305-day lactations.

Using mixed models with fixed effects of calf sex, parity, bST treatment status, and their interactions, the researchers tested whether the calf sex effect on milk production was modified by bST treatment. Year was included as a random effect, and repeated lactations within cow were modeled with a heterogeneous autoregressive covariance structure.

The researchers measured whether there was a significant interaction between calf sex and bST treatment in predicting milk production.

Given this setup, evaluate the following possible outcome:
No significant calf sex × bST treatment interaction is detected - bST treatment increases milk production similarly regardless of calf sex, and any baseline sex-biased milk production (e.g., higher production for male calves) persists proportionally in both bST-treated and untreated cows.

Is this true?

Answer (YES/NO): NO